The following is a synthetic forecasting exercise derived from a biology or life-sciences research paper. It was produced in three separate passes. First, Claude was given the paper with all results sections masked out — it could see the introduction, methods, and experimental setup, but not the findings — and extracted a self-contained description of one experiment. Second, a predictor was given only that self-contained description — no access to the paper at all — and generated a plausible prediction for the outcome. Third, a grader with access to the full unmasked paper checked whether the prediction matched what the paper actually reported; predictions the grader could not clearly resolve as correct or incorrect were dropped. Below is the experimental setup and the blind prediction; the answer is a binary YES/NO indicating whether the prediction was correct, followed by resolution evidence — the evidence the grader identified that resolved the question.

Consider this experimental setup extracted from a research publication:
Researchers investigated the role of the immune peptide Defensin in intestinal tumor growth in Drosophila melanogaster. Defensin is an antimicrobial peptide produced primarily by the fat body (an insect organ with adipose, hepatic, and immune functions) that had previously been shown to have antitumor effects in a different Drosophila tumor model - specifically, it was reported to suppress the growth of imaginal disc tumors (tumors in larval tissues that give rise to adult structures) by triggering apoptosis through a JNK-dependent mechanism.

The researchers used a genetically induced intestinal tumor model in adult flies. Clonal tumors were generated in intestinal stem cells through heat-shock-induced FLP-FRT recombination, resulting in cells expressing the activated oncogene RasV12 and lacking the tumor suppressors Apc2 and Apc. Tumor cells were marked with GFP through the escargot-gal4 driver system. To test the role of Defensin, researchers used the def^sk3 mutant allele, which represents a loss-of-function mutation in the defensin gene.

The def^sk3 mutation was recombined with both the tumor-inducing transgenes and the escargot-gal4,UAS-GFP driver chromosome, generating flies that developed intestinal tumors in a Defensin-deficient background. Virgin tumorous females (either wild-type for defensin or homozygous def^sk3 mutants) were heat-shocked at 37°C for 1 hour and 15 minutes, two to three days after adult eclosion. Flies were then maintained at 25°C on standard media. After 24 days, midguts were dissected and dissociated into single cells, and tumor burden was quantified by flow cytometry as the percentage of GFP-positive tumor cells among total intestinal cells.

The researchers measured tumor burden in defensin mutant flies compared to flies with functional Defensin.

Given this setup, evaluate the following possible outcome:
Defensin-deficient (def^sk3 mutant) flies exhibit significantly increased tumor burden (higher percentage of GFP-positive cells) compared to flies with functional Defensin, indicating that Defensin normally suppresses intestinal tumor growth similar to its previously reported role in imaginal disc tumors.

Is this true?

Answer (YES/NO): NO